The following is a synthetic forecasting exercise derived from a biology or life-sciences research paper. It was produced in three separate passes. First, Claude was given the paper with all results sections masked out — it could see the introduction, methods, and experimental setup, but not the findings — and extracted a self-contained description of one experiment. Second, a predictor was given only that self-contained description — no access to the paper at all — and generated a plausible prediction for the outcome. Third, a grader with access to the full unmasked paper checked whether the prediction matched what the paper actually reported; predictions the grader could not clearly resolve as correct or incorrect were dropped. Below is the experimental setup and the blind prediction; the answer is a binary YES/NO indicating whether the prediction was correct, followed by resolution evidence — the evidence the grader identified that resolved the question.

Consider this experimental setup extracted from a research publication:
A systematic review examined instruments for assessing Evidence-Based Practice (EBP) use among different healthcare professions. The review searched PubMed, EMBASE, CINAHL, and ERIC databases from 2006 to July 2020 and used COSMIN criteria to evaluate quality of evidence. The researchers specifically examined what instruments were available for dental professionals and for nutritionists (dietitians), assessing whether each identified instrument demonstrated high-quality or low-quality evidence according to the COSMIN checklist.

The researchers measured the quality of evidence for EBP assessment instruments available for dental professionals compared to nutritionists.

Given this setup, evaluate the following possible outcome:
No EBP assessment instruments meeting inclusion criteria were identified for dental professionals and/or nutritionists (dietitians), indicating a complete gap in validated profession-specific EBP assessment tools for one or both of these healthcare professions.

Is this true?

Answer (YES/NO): NO